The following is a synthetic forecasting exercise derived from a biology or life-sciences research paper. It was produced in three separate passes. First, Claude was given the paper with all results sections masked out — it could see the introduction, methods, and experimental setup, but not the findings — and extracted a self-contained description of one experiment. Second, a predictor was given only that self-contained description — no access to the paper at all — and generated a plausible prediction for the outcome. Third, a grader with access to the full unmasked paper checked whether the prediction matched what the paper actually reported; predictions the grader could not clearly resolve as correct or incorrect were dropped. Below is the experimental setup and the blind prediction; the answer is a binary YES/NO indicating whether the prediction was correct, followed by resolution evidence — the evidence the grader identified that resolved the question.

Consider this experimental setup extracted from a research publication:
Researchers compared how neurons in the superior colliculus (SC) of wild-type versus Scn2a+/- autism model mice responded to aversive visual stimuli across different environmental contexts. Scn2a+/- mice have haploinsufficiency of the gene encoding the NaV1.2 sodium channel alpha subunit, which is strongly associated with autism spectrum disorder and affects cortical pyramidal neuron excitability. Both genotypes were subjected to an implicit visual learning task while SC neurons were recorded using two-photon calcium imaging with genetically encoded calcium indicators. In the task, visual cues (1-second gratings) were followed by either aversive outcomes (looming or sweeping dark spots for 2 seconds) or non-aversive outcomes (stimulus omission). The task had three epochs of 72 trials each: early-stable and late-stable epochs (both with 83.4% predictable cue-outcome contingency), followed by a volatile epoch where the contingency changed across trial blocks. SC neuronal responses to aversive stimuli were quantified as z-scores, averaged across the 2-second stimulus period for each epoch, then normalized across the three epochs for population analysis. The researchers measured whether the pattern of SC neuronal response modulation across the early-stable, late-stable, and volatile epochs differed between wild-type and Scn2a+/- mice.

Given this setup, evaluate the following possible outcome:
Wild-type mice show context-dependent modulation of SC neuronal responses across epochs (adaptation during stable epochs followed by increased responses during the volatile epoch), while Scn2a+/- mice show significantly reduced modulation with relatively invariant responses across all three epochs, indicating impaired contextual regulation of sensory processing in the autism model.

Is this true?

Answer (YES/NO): NO